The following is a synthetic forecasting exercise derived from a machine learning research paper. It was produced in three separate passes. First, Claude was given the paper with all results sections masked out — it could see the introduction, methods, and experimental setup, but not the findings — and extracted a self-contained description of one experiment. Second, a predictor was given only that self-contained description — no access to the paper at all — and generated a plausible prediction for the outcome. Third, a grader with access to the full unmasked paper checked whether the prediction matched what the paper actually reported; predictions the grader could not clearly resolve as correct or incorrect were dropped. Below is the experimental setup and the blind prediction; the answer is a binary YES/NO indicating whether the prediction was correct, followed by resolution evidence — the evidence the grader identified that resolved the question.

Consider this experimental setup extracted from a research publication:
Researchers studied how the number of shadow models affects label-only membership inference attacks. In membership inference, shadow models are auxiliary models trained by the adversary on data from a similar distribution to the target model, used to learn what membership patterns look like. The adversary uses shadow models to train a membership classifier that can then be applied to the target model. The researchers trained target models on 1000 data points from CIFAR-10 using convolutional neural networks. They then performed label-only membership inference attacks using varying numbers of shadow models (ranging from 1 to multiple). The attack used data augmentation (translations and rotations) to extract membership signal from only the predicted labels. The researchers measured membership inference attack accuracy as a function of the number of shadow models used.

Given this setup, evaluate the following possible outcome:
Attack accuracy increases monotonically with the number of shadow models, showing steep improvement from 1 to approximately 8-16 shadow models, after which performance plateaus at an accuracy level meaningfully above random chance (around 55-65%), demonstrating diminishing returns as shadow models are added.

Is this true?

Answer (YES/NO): NO